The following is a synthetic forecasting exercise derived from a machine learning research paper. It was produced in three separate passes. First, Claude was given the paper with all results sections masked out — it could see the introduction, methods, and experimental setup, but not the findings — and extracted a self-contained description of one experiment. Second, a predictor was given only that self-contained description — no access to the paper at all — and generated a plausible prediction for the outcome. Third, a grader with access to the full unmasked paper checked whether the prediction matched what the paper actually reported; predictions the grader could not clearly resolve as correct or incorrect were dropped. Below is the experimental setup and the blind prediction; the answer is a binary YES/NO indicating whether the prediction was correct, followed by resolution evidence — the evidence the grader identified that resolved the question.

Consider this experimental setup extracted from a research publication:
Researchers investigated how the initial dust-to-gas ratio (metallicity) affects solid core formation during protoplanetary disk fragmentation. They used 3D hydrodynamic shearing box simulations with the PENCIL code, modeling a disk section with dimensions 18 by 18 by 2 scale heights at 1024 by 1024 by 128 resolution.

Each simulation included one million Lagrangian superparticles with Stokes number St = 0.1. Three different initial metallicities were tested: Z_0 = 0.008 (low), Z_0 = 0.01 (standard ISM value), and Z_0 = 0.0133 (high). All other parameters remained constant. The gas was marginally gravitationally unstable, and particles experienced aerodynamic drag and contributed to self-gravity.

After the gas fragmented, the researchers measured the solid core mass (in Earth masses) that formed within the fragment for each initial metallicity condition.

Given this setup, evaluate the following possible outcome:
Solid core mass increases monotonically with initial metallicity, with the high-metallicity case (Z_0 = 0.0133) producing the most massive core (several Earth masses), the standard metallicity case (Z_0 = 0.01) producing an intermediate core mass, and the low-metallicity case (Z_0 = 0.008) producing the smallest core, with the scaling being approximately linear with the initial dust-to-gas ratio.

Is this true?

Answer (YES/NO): NO